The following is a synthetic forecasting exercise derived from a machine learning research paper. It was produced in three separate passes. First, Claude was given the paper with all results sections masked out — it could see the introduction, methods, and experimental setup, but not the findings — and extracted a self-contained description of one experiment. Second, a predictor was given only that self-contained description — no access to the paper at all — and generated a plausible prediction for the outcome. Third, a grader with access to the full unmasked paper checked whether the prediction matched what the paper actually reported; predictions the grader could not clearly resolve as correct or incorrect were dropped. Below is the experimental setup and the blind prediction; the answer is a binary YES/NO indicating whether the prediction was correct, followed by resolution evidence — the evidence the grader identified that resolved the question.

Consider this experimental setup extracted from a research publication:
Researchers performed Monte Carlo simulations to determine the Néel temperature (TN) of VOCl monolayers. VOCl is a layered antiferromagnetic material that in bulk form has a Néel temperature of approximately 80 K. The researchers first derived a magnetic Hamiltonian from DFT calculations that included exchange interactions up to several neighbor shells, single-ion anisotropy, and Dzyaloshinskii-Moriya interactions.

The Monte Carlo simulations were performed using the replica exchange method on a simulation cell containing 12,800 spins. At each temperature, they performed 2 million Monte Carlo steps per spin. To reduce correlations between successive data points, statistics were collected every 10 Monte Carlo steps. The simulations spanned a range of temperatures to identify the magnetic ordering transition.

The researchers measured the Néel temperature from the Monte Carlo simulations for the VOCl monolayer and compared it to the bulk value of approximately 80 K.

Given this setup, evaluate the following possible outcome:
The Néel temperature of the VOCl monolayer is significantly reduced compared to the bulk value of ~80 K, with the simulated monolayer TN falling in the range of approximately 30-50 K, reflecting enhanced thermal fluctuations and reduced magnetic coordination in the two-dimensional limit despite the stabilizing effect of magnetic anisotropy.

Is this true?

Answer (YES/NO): NO